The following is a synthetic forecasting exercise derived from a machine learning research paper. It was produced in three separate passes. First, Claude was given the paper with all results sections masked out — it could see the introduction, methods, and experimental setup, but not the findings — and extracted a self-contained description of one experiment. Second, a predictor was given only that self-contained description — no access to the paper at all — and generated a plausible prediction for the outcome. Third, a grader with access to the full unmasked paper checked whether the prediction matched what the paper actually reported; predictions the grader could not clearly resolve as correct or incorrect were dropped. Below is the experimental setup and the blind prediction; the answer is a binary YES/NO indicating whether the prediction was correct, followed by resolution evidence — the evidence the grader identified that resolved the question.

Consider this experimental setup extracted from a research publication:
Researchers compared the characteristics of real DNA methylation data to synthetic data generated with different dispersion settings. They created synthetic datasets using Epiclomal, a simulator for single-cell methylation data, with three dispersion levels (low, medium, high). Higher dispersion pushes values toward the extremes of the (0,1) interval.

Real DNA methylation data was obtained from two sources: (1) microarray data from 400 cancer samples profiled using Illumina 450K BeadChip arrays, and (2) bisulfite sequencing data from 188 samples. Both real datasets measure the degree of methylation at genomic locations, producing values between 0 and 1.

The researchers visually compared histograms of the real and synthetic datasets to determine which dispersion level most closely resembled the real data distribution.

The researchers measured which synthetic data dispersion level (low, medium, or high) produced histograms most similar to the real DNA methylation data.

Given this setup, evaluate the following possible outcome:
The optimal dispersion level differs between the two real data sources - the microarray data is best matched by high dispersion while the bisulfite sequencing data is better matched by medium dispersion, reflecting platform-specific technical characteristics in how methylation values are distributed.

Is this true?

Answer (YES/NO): NO